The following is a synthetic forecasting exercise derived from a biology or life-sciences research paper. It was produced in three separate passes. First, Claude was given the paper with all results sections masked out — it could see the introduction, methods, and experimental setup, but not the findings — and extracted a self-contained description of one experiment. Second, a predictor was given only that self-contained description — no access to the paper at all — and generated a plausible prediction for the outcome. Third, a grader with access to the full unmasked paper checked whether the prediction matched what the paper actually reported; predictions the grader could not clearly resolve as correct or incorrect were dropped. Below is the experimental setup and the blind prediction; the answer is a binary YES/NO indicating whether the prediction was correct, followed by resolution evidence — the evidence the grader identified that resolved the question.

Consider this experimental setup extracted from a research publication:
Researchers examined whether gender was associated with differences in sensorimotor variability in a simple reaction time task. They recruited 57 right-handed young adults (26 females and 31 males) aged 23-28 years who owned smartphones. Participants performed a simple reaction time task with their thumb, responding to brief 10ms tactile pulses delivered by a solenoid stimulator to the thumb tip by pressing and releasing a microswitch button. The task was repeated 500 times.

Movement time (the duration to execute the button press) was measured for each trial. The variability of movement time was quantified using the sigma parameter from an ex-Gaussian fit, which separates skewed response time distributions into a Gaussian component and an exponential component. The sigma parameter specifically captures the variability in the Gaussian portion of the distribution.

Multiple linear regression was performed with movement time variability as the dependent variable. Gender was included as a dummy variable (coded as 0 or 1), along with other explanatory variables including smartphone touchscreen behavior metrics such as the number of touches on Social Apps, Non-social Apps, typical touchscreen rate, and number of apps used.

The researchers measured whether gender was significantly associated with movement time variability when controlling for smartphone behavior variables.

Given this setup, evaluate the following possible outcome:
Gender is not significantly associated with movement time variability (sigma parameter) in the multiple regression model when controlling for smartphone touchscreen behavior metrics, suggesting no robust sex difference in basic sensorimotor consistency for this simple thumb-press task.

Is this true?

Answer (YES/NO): YES